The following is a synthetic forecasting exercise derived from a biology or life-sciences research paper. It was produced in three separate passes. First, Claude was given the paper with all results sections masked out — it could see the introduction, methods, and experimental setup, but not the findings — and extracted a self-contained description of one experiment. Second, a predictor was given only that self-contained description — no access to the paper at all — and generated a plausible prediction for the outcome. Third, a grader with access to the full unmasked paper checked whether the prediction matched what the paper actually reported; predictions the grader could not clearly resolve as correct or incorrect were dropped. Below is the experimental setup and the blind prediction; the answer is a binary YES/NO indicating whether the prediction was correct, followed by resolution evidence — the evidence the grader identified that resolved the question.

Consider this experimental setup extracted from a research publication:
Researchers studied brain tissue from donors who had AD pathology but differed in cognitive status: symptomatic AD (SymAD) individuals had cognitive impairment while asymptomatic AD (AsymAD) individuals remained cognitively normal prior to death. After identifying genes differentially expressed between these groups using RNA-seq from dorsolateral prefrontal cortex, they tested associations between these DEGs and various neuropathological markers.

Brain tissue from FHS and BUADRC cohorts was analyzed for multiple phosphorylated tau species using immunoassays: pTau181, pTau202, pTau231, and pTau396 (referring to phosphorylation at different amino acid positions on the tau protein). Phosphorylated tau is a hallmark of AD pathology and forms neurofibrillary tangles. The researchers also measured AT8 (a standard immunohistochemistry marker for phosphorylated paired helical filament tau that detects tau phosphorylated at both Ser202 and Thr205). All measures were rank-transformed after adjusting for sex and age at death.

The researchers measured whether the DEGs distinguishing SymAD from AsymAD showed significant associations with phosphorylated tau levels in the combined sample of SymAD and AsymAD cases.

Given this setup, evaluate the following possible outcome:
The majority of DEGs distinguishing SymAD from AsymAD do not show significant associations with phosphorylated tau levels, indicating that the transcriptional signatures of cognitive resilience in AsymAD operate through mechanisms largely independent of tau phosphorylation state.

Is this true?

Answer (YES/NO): NO